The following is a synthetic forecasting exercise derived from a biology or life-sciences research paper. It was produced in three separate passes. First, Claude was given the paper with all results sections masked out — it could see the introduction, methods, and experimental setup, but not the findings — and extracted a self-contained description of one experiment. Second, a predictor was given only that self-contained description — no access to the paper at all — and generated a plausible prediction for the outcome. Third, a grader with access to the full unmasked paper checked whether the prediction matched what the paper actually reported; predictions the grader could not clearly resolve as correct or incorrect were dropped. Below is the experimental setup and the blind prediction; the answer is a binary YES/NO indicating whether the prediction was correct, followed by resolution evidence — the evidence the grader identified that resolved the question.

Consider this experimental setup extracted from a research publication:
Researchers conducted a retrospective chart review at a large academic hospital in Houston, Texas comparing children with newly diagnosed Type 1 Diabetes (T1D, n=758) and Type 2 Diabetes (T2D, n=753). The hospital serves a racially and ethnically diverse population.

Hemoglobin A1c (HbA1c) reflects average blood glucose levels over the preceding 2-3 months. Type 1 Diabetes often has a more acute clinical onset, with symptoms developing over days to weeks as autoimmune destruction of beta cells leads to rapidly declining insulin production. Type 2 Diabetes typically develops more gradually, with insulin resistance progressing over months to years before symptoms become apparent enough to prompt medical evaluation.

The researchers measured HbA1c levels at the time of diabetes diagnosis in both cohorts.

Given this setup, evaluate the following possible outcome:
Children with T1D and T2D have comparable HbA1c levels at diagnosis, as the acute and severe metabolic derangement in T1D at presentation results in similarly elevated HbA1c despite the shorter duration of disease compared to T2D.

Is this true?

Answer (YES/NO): NO